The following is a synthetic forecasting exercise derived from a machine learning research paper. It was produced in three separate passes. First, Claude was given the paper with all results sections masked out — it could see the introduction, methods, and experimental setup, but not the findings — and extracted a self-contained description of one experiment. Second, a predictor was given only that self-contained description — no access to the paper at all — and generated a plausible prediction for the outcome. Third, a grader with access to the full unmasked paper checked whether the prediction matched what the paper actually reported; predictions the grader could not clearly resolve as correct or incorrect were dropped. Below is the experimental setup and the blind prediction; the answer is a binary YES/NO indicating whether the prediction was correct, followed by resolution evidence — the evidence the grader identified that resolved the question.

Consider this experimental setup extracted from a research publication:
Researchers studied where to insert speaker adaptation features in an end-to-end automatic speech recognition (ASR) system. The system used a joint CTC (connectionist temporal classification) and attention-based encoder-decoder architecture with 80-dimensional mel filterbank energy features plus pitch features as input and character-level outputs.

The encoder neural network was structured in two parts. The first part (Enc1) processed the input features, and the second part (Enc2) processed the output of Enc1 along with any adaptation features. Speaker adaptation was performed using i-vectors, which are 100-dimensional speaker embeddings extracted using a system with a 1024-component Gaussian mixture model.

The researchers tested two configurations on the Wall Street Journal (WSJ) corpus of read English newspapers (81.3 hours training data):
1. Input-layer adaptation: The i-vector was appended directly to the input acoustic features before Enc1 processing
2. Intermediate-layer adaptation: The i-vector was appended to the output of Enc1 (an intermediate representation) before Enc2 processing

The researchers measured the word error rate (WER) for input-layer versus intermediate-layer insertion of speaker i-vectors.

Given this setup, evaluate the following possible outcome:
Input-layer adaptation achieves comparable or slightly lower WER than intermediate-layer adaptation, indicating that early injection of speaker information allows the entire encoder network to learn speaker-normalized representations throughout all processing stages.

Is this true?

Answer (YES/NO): NO